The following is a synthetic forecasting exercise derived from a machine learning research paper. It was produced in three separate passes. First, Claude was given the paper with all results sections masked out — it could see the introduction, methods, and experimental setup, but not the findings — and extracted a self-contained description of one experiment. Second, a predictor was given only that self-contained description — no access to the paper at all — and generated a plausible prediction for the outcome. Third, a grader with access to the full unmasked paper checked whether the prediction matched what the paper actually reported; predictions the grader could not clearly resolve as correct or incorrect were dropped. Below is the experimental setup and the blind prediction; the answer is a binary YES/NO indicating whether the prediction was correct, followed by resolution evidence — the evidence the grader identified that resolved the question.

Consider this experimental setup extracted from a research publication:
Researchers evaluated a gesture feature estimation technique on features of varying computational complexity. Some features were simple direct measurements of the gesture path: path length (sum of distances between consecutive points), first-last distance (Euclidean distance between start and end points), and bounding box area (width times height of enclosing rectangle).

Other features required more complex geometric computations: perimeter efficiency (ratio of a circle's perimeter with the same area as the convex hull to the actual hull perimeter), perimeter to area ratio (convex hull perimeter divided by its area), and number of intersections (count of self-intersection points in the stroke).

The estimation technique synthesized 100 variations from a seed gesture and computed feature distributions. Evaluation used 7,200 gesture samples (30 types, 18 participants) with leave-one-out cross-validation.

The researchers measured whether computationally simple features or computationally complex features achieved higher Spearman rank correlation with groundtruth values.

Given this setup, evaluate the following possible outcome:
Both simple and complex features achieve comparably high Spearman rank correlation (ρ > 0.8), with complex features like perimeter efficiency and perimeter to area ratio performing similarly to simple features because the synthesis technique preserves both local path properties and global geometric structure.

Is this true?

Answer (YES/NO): NO